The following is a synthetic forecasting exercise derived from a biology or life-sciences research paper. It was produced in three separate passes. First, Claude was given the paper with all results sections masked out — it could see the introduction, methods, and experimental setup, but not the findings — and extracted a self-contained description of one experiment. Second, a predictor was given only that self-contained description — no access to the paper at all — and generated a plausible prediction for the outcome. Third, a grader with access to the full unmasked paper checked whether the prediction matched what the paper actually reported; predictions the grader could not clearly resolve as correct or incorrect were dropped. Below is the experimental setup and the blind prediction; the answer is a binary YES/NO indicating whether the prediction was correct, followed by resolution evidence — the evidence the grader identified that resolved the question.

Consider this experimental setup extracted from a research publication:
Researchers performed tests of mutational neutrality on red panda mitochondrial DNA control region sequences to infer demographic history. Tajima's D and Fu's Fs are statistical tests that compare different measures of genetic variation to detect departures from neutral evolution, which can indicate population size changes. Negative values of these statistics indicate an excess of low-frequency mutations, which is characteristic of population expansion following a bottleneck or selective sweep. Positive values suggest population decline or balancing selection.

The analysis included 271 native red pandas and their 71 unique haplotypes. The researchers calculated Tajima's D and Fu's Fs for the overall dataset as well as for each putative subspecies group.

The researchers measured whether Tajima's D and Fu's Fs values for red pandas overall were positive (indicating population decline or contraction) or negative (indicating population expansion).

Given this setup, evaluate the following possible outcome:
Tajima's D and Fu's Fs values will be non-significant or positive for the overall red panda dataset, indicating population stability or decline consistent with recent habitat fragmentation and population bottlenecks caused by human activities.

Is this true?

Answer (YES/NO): NO